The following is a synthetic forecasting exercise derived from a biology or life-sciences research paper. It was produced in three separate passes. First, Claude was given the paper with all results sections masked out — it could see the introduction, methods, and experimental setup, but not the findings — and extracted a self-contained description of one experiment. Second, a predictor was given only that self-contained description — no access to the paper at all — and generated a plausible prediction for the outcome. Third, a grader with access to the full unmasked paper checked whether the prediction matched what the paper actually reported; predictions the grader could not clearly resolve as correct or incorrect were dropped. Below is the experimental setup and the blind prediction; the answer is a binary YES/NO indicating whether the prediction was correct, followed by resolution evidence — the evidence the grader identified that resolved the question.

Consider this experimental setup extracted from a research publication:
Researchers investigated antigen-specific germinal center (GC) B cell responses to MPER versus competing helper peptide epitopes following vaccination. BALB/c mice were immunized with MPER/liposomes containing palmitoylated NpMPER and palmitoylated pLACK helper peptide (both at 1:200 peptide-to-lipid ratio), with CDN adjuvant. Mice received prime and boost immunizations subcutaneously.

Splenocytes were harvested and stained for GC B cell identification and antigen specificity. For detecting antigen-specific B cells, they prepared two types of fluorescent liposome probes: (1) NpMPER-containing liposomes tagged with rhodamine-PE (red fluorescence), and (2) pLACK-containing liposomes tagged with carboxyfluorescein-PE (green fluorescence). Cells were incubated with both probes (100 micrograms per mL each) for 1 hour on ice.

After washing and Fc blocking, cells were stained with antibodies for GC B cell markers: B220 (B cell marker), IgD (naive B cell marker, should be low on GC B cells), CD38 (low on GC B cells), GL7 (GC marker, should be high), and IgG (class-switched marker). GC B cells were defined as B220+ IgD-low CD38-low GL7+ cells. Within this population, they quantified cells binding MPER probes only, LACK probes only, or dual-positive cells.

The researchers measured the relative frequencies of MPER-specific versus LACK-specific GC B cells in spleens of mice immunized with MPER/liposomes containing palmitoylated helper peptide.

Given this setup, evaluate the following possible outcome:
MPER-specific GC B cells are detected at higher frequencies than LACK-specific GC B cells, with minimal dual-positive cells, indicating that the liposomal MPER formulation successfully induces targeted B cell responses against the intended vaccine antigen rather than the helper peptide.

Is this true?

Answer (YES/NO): NO